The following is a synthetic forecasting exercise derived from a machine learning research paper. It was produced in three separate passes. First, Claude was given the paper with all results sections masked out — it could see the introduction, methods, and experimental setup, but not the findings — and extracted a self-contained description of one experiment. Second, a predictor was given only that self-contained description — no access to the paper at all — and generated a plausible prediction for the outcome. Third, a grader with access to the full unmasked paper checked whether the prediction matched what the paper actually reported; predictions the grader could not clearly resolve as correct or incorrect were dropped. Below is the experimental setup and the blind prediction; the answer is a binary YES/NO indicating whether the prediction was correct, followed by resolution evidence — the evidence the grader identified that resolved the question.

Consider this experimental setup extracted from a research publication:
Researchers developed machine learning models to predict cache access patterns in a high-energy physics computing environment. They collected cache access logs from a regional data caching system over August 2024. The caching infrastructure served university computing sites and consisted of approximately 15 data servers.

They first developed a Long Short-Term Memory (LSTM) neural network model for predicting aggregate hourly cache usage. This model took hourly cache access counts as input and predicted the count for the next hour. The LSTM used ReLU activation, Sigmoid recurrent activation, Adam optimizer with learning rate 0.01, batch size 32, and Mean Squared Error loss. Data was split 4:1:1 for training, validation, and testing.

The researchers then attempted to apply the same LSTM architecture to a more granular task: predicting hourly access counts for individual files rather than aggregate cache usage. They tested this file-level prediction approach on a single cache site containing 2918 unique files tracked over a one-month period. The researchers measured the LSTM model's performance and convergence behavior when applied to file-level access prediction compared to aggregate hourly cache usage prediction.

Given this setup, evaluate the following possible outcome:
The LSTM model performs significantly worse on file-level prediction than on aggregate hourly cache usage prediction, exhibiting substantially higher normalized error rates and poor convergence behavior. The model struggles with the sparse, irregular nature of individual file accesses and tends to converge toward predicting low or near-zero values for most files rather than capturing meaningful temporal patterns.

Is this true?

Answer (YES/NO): NO